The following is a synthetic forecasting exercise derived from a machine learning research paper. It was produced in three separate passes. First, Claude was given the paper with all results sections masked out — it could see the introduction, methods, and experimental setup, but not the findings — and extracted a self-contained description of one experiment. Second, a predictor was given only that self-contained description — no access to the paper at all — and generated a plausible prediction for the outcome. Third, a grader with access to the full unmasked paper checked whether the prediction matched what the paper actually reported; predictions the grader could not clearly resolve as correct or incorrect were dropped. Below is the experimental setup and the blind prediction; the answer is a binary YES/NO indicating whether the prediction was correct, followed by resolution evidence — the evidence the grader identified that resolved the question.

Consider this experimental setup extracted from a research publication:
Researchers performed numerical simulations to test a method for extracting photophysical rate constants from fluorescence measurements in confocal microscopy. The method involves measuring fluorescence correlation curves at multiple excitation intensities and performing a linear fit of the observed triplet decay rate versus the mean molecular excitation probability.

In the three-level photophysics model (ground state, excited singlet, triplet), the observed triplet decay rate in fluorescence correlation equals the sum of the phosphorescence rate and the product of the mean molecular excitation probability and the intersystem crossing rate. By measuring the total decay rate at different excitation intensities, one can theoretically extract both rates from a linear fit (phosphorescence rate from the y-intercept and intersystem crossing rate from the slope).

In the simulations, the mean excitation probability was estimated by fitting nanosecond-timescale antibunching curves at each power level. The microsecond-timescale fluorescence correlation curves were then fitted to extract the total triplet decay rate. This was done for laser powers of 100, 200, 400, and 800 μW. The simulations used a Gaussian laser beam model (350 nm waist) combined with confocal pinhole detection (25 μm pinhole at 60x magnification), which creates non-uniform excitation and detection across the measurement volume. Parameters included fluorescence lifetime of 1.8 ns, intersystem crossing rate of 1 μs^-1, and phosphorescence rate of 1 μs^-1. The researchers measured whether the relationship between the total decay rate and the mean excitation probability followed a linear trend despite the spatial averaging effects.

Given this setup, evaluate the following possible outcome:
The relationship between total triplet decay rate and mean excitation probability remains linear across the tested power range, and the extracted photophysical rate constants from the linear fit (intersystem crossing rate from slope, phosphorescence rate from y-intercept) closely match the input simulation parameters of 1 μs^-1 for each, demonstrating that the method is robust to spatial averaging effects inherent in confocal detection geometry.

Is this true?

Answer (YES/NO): YES